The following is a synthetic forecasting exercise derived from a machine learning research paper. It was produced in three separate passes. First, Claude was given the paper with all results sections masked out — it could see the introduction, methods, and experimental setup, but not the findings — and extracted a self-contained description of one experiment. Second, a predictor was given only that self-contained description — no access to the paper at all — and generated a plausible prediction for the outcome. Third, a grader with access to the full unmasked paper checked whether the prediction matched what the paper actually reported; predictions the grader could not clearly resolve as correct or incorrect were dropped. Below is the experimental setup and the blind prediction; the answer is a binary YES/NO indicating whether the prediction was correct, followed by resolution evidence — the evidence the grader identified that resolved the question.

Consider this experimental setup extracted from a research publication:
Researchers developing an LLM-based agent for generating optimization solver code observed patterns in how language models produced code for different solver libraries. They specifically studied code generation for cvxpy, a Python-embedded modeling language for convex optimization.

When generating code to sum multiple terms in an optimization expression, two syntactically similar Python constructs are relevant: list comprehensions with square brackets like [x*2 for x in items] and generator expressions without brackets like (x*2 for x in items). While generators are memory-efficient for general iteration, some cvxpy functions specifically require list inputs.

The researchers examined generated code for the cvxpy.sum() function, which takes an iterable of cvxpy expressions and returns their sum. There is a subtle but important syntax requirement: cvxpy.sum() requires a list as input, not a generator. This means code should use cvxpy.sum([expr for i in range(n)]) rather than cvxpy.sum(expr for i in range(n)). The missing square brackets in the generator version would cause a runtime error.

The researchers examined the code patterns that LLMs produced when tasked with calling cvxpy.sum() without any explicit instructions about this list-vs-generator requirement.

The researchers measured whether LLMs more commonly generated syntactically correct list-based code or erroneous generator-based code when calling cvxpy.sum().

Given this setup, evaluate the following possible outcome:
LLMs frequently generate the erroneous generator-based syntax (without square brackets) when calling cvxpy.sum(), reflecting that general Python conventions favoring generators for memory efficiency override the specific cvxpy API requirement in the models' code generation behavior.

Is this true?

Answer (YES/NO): YES